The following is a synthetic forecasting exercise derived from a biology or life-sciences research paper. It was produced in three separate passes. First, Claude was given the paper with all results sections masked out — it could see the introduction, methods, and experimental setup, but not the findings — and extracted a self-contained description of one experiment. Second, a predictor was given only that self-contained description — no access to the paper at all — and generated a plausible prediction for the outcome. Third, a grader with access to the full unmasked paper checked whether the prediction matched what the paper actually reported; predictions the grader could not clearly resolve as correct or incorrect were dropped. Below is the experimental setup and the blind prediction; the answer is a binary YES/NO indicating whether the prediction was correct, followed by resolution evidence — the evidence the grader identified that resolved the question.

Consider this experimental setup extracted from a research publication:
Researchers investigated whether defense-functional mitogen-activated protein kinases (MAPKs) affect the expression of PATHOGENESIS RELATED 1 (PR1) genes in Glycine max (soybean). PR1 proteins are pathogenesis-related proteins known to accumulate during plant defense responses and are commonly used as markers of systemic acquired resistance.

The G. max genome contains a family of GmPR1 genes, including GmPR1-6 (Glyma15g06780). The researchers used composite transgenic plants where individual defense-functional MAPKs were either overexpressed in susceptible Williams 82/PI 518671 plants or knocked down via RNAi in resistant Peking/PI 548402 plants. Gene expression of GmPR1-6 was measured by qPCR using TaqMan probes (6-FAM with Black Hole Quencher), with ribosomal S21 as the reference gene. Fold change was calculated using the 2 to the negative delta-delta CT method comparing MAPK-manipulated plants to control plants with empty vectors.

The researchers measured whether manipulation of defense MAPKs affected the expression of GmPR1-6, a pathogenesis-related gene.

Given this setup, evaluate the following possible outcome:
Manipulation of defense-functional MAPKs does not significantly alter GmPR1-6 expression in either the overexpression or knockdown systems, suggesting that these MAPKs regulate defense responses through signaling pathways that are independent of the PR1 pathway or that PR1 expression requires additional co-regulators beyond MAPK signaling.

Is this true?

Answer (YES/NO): NO